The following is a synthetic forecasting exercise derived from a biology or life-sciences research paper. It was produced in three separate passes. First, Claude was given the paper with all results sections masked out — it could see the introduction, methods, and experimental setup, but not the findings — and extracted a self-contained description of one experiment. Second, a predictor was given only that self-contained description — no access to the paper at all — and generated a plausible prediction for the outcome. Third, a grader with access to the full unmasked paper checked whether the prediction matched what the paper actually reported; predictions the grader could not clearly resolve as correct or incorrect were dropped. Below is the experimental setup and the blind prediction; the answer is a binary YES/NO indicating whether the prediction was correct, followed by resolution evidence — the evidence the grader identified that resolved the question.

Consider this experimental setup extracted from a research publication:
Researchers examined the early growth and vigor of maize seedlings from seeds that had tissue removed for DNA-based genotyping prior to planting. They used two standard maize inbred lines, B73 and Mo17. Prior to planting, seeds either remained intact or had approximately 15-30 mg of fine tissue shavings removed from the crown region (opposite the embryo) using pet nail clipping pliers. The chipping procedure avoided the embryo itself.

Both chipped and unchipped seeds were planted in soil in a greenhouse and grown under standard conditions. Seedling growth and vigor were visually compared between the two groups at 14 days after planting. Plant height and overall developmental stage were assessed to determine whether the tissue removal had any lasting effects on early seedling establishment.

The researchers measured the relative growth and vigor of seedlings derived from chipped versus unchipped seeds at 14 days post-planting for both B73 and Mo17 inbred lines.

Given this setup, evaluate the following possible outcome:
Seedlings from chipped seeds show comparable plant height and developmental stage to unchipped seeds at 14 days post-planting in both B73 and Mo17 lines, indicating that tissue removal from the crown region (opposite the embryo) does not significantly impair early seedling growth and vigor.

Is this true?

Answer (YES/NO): NO